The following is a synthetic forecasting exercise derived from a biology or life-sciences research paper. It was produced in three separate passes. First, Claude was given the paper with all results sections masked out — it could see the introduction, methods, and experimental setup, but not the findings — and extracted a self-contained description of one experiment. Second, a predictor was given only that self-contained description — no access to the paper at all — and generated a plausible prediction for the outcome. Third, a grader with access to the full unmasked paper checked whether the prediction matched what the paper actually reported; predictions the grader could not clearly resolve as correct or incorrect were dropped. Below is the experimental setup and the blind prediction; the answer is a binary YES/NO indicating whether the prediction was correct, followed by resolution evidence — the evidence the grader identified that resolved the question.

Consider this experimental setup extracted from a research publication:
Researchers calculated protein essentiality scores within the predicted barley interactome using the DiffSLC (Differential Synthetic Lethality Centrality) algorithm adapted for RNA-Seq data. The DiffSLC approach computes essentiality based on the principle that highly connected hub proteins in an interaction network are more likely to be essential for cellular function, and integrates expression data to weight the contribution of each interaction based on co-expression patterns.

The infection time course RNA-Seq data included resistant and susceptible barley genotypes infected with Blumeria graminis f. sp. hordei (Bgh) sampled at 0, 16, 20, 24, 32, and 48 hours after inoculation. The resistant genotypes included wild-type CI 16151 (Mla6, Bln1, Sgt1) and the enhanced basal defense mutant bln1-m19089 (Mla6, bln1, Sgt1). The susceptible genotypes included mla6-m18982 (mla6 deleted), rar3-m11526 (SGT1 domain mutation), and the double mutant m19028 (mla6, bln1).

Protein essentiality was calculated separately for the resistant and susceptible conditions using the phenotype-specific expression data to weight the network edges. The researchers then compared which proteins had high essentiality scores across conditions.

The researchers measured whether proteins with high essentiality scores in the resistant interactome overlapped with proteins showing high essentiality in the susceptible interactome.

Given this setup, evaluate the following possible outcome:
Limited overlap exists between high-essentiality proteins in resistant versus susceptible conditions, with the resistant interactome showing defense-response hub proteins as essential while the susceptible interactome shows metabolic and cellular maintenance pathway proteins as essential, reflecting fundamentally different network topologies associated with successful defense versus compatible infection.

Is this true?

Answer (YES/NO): NO